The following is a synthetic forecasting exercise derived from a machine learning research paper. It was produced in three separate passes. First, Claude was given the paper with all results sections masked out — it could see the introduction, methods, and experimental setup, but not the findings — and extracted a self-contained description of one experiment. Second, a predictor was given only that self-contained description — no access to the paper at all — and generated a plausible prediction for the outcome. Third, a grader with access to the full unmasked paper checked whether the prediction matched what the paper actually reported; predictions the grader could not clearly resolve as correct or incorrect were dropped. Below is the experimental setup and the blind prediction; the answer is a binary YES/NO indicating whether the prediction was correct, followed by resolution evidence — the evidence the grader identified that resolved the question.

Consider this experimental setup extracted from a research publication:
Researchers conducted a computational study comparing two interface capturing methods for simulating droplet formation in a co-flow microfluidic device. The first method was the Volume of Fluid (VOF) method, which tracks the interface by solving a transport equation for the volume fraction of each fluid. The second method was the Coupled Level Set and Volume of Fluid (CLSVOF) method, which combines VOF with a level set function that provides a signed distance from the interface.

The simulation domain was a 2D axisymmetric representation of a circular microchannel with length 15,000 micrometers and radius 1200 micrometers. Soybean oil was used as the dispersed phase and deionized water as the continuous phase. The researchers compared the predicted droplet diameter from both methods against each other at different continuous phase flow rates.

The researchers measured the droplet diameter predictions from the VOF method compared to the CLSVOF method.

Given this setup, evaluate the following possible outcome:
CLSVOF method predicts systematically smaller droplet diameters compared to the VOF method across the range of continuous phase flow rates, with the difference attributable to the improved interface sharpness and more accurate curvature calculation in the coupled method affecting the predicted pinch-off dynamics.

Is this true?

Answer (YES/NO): NO